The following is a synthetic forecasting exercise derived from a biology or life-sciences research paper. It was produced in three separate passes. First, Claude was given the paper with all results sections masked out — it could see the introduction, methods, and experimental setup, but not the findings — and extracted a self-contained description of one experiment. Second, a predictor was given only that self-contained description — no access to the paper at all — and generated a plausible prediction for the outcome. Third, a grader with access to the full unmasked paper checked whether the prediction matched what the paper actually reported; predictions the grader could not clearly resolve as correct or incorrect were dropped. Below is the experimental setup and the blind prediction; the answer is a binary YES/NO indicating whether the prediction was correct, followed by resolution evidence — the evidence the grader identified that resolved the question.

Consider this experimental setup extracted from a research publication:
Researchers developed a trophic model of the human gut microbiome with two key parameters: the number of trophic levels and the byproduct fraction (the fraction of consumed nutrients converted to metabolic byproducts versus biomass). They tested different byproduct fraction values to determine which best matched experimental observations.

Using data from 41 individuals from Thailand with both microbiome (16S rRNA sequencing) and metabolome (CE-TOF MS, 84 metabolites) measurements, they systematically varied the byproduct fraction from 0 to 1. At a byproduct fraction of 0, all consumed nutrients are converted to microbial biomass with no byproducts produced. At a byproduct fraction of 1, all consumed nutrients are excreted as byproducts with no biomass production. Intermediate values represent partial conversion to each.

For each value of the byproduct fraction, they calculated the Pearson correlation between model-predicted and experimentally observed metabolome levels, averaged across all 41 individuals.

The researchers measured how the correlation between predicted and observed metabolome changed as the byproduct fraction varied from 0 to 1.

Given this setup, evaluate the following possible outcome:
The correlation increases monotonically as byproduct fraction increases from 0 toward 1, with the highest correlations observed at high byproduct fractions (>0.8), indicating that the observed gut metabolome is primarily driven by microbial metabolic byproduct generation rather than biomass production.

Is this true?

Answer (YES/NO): NO